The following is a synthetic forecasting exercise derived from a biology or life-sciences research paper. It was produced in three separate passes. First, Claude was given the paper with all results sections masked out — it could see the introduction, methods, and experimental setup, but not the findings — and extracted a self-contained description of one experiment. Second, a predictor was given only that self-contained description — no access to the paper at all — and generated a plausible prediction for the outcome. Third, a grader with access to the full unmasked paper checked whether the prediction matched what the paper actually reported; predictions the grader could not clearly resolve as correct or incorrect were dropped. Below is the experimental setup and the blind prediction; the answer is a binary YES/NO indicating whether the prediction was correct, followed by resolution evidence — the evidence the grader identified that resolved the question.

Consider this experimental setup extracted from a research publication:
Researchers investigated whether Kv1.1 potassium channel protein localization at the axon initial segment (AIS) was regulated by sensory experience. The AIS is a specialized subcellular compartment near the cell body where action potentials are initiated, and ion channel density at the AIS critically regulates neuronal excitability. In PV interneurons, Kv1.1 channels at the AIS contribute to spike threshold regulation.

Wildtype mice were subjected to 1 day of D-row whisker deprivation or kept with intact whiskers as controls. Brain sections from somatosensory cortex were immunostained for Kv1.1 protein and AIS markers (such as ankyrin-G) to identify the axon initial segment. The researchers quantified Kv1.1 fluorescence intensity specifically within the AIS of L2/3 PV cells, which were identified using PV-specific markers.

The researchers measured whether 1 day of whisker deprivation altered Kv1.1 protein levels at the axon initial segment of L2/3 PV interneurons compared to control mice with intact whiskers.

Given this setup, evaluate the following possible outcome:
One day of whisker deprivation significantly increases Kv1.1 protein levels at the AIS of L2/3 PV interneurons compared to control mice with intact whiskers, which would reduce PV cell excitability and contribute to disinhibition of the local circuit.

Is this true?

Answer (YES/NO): YES